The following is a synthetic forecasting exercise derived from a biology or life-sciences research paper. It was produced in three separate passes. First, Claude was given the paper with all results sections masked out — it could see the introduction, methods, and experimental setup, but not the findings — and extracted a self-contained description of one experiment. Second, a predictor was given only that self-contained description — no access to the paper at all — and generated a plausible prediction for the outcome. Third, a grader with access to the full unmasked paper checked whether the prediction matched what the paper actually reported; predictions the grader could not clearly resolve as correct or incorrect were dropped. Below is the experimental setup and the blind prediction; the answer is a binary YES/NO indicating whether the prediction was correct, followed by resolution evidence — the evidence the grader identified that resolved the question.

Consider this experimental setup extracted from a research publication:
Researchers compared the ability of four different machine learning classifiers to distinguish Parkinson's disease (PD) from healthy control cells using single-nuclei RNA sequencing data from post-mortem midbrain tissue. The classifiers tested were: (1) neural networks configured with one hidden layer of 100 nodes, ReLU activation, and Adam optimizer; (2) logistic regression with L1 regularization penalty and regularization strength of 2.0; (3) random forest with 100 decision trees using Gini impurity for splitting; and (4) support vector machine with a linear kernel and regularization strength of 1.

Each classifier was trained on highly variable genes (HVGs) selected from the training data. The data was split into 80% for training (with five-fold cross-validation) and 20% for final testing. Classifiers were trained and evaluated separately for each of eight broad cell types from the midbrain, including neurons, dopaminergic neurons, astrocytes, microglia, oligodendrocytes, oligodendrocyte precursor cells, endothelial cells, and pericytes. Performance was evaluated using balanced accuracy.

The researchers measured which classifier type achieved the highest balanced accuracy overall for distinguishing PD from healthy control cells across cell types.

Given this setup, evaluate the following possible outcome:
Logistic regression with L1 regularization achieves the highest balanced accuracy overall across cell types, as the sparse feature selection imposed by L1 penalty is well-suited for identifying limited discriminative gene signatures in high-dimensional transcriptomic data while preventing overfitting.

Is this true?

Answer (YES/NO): NO